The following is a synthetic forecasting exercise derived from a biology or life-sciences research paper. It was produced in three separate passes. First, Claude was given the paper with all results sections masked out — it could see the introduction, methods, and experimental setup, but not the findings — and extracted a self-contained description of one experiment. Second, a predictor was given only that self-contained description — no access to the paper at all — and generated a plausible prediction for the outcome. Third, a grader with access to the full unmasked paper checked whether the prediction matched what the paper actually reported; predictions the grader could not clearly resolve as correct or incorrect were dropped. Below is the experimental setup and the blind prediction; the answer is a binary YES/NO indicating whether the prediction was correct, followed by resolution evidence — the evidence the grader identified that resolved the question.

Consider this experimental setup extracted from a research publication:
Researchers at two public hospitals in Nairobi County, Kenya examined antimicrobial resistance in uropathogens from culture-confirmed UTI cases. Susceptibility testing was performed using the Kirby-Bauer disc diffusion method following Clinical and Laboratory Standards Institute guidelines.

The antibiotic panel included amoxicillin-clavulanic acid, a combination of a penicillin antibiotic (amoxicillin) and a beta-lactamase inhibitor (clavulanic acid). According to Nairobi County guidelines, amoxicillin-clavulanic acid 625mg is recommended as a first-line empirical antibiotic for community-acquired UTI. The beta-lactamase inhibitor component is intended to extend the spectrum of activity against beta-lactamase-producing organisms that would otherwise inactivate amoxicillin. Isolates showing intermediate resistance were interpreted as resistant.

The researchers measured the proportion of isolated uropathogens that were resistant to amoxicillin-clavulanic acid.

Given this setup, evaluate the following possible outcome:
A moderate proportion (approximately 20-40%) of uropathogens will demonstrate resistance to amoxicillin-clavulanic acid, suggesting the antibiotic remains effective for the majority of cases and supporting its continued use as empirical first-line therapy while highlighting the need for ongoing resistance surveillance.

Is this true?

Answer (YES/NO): NO